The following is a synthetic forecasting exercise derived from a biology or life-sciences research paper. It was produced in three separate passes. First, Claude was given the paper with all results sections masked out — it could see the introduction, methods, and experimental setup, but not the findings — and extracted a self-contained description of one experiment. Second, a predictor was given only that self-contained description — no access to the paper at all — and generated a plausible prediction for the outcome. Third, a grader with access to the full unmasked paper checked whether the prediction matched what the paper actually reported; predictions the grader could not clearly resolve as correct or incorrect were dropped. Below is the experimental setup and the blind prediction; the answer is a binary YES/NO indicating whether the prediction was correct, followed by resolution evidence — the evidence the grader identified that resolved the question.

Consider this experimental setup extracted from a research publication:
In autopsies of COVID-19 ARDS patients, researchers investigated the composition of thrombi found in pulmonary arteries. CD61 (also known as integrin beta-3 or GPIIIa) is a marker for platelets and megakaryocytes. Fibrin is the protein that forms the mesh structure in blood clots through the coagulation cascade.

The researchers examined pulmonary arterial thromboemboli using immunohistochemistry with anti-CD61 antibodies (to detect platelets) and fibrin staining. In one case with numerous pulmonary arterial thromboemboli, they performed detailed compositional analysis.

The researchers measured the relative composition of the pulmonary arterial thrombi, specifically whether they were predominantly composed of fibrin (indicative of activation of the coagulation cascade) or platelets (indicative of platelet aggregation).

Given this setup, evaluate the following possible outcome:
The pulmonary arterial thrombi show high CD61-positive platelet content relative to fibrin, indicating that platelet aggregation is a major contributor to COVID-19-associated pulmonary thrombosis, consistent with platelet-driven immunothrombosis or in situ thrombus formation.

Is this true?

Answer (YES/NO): YES